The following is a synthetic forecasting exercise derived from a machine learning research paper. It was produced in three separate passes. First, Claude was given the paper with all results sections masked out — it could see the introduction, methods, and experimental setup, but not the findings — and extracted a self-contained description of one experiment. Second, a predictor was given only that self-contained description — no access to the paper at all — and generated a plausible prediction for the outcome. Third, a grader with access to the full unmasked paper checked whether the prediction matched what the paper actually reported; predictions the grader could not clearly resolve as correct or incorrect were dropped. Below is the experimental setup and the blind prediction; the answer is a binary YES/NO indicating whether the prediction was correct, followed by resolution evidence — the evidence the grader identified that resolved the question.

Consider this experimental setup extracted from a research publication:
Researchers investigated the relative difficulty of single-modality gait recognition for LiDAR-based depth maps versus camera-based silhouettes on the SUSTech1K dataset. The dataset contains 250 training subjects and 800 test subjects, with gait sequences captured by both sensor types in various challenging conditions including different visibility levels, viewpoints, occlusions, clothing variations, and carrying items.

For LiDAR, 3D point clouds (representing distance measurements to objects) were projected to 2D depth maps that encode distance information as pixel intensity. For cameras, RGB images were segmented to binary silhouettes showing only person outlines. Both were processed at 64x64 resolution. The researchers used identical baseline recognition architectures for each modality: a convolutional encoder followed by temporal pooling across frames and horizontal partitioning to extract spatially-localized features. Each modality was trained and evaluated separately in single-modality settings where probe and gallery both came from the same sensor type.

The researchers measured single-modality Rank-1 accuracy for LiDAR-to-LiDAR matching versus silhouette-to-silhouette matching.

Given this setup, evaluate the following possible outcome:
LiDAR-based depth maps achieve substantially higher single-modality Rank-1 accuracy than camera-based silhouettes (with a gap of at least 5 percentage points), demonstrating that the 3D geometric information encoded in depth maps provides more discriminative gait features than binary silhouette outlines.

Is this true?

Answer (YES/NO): YES